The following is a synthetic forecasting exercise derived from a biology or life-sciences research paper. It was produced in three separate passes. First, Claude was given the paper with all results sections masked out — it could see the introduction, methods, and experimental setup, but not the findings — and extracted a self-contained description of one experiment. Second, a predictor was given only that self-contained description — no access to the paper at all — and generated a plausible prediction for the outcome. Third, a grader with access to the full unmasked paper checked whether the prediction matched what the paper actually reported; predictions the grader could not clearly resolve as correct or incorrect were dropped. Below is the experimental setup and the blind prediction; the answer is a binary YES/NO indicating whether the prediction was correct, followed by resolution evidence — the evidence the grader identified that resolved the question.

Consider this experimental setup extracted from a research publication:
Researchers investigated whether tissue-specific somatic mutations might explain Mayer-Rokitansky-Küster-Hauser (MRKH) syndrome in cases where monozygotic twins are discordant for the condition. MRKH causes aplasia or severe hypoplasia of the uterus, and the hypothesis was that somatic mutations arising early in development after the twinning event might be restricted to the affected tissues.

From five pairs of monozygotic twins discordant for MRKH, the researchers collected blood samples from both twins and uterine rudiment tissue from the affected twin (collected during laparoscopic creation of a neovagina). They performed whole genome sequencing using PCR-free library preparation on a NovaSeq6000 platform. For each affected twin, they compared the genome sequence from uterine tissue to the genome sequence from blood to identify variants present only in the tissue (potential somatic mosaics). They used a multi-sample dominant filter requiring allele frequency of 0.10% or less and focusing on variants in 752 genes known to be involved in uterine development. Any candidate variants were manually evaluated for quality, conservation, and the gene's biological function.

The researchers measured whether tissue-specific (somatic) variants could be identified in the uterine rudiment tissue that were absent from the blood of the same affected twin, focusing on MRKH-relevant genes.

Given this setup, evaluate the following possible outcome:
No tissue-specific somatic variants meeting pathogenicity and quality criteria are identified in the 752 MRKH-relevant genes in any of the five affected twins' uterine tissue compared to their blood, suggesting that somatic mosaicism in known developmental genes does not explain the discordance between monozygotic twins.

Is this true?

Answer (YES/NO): YES